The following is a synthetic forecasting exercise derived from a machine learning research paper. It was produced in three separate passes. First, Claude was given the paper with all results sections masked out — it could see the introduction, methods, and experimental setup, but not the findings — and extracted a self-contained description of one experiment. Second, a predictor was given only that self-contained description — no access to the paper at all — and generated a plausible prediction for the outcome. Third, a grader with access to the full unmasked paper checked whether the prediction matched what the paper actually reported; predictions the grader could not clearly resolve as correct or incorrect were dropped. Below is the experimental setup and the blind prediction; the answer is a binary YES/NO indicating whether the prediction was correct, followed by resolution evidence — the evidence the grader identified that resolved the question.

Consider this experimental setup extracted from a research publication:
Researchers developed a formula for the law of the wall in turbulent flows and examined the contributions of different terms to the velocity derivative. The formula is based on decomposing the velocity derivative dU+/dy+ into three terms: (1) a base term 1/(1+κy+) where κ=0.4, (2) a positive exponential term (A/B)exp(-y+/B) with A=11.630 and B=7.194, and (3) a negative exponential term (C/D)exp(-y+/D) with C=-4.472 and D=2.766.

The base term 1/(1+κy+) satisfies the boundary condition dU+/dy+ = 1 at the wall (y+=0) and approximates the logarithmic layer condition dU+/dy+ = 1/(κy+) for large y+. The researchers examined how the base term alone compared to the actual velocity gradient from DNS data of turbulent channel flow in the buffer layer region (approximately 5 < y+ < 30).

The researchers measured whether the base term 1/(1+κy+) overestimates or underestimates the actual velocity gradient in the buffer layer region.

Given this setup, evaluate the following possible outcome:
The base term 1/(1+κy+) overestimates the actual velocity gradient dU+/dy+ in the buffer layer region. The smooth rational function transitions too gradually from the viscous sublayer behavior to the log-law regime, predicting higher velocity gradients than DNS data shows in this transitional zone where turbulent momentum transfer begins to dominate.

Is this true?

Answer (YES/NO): NO